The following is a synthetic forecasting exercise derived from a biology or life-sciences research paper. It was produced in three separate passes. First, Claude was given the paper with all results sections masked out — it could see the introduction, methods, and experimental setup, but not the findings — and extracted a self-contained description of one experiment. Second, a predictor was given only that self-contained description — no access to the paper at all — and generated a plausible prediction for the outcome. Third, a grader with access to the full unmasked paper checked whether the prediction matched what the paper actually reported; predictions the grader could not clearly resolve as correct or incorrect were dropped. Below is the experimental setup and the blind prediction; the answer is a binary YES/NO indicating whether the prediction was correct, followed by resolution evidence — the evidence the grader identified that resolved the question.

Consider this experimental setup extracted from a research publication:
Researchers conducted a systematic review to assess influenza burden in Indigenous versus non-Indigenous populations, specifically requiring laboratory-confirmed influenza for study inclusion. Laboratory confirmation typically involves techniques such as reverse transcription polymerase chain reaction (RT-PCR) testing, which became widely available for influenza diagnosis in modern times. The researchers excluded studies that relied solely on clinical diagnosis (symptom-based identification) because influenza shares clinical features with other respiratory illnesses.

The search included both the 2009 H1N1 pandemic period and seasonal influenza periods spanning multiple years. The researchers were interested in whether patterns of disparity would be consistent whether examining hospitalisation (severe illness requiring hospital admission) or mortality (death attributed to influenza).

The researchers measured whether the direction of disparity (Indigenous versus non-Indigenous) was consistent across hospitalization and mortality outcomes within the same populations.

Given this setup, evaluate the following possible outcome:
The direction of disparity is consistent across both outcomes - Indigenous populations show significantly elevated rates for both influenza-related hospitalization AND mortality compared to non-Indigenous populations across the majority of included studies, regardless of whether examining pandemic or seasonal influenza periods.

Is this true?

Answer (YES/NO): YES